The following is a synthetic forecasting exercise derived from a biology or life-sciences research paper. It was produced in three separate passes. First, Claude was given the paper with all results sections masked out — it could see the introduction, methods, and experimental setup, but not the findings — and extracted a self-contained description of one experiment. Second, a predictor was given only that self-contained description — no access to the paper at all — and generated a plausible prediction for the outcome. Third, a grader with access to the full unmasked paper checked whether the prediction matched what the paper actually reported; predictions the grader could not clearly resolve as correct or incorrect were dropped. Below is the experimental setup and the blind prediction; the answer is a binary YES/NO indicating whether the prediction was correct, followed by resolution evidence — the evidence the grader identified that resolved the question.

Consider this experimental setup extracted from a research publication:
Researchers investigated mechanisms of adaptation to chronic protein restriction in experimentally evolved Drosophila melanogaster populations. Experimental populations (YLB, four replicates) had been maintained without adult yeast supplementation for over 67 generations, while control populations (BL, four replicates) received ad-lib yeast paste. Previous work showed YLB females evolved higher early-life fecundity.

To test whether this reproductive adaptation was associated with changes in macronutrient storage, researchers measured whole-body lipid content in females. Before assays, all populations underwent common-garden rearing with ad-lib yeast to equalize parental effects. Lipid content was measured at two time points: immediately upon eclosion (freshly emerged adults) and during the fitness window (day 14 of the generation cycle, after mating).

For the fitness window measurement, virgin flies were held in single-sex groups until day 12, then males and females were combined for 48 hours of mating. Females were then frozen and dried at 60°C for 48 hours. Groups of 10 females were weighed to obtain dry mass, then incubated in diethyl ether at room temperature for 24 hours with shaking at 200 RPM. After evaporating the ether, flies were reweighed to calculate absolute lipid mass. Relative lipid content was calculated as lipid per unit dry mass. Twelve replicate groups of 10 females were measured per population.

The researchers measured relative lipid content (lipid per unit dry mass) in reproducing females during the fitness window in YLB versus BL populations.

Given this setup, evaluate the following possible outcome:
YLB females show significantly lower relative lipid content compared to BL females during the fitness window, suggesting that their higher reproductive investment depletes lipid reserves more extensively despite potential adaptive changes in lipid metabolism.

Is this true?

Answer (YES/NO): NO